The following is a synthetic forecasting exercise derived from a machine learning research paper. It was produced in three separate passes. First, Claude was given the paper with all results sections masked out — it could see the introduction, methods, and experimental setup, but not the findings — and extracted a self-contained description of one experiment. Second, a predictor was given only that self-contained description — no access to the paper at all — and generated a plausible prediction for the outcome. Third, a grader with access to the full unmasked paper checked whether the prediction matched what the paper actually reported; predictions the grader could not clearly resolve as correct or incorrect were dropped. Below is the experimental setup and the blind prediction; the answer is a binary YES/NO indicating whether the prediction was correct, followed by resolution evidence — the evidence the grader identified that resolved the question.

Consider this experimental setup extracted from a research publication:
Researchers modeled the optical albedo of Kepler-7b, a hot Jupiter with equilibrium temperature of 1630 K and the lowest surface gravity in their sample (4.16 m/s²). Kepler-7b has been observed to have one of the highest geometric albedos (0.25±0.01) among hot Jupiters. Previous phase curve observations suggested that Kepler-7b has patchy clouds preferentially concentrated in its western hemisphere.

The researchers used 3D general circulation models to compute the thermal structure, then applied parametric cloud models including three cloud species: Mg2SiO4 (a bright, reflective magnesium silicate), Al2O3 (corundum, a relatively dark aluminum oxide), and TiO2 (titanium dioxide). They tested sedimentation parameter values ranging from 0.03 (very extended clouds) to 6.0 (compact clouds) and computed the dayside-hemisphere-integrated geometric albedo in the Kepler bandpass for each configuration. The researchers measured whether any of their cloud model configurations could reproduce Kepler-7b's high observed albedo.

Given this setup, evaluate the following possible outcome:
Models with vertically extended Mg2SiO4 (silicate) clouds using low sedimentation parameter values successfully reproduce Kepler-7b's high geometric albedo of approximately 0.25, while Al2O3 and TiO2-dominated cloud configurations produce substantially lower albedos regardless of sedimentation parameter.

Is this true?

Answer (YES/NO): NO